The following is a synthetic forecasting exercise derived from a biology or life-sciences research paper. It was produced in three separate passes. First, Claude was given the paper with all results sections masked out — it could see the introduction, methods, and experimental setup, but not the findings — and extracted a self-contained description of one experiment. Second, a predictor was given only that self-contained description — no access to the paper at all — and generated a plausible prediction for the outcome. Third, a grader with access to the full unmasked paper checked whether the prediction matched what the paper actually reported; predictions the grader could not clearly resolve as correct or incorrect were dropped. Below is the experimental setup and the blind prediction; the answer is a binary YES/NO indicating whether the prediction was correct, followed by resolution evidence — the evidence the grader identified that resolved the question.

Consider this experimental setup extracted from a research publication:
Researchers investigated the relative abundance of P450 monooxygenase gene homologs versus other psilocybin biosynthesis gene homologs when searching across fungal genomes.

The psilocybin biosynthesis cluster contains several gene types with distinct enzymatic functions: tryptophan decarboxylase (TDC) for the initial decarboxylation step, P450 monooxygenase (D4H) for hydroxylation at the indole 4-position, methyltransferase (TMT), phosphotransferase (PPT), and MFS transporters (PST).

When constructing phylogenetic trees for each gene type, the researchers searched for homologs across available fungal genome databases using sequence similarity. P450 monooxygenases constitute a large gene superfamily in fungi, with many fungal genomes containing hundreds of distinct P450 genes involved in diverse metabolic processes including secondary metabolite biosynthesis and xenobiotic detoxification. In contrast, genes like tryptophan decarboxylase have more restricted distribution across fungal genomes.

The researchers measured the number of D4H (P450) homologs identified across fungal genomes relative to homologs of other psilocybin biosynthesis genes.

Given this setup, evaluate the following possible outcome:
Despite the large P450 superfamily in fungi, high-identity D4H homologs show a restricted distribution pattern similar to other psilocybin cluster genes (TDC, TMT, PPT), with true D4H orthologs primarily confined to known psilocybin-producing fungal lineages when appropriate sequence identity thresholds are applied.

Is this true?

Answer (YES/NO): NO